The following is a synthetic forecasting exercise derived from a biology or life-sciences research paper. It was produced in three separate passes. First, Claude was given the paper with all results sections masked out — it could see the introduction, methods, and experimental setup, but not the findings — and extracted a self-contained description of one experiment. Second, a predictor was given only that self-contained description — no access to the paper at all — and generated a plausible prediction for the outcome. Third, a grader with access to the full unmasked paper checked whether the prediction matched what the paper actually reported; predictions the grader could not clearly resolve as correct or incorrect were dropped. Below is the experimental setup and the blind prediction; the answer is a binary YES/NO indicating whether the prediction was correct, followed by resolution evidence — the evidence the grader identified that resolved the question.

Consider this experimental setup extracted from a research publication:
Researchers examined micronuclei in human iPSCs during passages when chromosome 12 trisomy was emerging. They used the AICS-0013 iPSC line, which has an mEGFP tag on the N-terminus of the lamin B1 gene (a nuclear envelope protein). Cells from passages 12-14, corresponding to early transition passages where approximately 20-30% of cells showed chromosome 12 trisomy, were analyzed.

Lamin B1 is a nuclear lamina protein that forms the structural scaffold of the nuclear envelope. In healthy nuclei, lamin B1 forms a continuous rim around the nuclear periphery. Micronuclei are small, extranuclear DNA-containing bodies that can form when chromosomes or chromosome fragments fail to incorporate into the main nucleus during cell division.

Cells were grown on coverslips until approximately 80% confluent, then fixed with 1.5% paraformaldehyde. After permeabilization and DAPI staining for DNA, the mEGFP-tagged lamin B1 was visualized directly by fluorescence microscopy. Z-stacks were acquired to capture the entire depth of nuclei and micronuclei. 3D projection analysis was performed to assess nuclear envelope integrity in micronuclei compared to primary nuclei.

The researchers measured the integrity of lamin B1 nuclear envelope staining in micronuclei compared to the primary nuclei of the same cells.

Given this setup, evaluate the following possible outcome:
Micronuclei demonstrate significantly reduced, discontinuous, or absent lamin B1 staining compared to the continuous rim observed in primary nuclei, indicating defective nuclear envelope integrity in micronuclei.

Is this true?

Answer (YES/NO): NO